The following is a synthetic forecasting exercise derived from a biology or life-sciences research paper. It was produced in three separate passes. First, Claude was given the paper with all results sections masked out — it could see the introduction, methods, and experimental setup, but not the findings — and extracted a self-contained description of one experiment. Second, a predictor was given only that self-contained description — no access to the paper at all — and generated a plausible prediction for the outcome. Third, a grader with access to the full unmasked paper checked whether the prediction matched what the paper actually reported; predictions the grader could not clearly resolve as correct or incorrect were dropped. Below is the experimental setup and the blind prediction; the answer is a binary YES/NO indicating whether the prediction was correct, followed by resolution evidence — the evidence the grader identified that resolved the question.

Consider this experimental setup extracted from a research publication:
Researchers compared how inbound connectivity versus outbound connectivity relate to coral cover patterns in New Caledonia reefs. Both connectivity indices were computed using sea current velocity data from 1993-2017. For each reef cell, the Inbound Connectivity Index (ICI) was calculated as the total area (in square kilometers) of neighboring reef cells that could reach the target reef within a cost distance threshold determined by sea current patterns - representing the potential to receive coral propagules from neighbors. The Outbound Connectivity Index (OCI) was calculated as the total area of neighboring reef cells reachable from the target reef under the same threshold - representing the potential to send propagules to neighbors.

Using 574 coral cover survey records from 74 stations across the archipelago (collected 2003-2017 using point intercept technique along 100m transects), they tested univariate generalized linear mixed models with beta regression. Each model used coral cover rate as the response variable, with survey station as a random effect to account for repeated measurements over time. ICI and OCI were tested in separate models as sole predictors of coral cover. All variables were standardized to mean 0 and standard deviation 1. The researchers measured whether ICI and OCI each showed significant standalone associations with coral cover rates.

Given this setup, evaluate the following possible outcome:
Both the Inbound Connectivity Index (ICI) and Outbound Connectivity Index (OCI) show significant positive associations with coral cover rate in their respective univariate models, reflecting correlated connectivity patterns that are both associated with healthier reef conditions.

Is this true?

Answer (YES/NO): NO